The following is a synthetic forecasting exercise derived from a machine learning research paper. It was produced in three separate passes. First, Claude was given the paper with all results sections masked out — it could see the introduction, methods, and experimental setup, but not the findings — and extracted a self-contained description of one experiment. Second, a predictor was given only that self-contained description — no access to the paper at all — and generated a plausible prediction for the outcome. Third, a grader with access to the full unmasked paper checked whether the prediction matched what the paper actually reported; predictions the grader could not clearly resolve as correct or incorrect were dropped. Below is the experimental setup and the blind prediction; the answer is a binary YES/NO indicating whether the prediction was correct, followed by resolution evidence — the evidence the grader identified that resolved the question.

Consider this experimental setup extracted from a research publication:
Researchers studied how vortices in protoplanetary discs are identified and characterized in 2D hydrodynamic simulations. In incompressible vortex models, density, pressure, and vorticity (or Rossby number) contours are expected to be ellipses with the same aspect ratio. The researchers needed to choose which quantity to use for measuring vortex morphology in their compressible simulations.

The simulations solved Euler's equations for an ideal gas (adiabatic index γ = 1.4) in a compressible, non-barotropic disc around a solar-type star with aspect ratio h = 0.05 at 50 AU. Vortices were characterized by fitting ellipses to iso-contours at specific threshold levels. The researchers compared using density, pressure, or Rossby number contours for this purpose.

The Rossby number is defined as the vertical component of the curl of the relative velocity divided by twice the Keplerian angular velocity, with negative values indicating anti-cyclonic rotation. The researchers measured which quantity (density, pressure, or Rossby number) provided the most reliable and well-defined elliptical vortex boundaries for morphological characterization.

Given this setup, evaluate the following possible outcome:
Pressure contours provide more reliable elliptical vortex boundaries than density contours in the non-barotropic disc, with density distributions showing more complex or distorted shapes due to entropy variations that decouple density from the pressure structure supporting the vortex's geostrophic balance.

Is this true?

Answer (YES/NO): NO